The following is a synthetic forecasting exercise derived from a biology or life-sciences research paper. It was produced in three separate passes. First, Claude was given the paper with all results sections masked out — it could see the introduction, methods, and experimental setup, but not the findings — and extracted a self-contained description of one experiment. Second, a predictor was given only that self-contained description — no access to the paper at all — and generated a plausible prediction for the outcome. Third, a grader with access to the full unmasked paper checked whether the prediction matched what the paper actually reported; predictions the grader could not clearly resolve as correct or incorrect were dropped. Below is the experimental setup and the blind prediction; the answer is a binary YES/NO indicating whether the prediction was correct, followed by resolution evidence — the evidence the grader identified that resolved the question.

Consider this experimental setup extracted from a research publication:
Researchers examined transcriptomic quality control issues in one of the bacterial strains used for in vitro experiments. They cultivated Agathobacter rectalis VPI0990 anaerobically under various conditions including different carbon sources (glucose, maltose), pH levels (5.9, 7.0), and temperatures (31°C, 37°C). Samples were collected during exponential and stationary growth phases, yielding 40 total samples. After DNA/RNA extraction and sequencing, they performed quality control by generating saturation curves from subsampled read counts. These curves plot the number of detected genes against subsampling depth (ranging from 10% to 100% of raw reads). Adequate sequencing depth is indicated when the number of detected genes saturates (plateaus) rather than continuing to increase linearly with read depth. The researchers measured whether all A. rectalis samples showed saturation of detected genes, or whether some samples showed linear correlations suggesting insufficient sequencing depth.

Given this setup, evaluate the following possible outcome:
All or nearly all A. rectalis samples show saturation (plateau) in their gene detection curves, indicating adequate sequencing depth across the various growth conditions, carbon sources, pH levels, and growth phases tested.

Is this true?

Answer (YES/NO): NO